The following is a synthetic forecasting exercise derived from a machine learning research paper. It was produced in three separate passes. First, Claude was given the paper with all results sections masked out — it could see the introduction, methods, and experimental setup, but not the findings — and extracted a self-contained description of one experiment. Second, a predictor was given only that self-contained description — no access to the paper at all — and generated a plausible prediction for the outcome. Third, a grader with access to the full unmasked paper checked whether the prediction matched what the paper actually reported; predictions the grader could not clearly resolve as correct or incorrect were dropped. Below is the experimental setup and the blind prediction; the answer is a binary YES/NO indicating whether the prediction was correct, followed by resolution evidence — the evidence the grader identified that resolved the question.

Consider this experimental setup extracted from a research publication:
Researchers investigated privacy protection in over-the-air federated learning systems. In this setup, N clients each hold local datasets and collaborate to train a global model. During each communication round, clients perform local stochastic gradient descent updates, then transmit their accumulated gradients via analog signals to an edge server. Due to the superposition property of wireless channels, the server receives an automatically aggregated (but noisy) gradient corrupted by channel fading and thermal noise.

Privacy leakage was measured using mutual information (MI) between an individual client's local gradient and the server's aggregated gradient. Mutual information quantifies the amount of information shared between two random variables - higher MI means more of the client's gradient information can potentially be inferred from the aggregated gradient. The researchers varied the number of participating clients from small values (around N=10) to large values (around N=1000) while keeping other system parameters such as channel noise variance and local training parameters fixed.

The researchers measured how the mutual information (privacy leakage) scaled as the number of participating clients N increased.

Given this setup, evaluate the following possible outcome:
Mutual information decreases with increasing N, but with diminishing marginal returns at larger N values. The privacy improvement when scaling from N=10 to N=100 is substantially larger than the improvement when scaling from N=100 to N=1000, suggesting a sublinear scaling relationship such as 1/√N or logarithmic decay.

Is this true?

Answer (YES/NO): NO